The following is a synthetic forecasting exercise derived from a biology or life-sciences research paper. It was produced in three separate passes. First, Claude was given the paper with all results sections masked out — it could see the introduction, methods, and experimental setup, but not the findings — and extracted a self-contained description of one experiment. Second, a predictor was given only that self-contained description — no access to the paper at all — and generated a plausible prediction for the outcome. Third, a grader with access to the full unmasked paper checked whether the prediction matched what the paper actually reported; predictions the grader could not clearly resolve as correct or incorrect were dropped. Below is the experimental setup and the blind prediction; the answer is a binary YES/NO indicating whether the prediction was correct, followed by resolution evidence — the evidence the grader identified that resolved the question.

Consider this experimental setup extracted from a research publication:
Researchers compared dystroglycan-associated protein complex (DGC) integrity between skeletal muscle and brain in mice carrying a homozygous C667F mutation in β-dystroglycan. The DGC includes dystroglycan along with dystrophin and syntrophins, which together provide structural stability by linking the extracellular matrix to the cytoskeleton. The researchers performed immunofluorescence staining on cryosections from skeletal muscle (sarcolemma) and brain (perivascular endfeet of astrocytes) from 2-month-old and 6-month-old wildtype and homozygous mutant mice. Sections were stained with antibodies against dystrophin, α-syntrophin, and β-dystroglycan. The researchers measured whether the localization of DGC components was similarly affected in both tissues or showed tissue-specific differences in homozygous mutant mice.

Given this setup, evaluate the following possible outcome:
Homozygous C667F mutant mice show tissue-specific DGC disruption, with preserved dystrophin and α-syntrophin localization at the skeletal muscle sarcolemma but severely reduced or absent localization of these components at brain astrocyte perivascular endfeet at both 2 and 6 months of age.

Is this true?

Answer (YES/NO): YES